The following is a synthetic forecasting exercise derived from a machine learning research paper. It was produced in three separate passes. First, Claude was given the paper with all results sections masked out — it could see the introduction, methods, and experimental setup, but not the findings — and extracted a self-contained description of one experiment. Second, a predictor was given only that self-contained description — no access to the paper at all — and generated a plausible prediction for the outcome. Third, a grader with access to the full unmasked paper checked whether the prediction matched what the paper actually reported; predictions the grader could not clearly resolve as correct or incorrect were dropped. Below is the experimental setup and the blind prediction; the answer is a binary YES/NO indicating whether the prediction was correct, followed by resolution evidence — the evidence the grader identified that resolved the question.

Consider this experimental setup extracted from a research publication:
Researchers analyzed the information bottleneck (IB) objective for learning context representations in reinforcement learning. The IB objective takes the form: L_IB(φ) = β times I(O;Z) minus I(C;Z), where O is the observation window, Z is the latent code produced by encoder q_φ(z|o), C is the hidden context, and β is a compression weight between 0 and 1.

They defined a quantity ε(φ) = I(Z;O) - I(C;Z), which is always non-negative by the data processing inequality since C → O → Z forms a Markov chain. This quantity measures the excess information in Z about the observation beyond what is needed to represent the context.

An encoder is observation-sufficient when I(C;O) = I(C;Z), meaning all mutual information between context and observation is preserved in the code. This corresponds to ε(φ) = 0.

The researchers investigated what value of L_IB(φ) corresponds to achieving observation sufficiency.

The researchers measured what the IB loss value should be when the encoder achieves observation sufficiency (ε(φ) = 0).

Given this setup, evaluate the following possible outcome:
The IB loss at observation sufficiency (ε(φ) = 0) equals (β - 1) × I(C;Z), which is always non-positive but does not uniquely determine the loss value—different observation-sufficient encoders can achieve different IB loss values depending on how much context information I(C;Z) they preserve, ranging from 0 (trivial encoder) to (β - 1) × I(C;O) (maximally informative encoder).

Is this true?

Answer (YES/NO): NO